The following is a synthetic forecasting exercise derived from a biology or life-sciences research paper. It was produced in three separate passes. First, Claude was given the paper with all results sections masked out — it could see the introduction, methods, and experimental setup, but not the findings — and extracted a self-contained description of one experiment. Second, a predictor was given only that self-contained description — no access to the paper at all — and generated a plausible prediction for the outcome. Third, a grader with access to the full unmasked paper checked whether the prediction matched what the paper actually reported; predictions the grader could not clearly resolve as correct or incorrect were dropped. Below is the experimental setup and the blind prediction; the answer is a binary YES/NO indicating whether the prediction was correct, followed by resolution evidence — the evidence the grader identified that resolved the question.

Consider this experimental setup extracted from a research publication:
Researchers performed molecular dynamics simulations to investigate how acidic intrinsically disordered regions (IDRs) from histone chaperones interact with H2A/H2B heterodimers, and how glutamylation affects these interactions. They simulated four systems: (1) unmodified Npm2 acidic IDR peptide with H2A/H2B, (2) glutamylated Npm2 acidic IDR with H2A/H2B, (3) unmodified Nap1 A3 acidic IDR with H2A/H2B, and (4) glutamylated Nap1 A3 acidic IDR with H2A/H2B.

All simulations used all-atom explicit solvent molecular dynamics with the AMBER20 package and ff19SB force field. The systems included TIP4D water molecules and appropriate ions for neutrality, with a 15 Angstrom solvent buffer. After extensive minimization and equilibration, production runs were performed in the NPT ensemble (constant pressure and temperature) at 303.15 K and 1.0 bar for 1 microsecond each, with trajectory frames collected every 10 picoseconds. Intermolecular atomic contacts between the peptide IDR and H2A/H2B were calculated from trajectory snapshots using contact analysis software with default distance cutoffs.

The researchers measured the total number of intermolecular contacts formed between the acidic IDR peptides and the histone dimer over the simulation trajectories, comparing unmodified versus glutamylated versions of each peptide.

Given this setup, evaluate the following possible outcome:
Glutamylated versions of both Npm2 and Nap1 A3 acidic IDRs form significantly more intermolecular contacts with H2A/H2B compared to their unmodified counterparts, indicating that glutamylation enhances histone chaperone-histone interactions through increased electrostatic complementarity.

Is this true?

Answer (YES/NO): YES